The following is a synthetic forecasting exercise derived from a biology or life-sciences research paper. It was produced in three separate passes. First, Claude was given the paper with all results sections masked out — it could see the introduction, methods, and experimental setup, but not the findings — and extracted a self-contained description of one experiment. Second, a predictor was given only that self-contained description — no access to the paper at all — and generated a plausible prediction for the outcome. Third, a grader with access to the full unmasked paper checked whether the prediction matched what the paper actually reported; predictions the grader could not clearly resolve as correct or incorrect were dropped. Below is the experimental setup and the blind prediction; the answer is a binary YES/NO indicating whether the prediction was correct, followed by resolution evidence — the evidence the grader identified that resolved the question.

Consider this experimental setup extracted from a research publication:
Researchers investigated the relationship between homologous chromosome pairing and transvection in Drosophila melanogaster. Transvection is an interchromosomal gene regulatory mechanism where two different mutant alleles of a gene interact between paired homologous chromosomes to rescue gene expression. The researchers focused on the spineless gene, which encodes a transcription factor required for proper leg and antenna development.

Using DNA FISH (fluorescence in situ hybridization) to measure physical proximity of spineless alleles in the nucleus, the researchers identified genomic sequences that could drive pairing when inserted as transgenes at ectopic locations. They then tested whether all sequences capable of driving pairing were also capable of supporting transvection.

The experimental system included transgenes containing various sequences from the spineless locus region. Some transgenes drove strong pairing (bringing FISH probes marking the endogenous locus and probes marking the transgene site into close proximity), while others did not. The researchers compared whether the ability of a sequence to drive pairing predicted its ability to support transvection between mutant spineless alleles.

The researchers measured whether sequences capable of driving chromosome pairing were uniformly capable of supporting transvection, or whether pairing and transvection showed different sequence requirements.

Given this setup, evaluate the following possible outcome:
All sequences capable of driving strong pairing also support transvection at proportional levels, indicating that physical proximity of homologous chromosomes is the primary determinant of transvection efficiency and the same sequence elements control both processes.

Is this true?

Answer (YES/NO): NO